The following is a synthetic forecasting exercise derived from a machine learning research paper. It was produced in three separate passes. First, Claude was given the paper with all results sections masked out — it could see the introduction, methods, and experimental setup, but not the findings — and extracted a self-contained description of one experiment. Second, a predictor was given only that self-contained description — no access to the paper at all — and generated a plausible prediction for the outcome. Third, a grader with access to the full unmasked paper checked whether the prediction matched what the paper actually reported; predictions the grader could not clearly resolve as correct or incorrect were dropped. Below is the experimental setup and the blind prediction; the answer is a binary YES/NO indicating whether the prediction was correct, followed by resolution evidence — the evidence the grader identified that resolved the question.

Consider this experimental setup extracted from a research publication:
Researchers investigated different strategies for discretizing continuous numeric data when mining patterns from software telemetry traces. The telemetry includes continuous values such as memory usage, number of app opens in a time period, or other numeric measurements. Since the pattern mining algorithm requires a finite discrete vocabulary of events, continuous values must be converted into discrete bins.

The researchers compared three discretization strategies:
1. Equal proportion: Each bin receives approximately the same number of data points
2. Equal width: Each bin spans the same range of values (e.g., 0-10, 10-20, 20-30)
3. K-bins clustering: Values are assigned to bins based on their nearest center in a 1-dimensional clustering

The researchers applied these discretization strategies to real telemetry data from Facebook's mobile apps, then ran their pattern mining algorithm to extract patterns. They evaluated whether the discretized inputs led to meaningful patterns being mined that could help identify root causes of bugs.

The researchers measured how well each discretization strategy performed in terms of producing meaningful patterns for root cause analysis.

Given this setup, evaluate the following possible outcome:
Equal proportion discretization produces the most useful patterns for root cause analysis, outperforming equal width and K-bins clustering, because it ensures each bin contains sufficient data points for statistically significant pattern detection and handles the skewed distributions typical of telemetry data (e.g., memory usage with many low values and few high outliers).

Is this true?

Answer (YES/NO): NO